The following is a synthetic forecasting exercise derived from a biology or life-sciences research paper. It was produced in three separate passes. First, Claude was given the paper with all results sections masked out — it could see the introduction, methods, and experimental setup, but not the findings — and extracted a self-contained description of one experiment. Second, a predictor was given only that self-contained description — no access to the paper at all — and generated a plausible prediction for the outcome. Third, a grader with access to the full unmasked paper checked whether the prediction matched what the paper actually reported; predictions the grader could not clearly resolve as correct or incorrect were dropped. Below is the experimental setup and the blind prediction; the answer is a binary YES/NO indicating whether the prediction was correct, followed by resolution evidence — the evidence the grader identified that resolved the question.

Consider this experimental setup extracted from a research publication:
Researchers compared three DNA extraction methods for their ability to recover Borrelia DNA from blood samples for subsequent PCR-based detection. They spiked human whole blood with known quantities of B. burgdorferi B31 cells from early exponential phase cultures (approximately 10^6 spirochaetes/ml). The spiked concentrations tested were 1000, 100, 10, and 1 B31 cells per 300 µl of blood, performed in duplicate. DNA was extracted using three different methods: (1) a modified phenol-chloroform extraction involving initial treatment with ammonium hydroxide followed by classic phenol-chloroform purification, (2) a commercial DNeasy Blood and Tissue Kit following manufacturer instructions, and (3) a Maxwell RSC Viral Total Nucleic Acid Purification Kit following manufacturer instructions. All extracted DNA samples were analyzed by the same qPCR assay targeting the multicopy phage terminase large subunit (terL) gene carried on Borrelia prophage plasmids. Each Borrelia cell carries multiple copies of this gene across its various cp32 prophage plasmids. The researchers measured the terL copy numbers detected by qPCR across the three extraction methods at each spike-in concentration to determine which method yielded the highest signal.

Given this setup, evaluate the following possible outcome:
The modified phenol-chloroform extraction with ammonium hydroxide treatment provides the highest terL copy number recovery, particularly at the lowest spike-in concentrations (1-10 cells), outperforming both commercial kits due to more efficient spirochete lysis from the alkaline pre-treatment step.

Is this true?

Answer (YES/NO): NO